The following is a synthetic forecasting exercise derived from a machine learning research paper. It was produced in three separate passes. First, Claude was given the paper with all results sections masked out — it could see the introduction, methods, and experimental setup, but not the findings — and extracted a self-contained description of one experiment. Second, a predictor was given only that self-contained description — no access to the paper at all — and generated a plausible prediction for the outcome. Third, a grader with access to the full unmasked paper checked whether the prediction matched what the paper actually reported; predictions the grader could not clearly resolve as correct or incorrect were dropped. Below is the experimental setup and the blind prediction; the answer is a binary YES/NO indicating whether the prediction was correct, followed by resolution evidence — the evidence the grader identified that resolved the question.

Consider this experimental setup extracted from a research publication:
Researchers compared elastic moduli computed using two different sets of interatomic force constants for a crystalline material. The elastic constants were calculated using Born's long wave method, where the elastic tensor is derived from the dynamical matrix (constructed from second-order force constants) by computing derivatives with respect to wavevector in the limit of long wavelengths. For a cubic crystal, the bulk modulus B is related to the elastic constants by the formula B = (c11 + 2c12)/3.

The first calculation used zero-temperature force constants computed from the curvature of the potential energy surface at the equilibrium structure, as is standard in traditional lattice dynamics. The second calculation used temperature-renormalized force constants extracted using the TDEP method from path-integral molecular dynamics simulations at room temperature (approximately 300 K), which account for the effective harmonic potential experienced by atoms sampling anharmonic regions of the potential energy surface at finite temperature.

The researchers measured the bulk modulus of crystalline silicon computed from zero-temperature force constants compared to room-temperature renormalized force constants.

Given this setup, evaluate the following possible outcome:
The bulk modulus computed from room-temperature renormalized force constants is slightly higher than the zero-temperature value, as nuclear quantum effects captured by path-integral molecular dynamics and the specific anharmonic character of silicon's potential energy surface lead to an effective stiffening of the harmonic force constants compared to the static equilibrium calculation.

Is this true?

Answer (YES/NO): NO